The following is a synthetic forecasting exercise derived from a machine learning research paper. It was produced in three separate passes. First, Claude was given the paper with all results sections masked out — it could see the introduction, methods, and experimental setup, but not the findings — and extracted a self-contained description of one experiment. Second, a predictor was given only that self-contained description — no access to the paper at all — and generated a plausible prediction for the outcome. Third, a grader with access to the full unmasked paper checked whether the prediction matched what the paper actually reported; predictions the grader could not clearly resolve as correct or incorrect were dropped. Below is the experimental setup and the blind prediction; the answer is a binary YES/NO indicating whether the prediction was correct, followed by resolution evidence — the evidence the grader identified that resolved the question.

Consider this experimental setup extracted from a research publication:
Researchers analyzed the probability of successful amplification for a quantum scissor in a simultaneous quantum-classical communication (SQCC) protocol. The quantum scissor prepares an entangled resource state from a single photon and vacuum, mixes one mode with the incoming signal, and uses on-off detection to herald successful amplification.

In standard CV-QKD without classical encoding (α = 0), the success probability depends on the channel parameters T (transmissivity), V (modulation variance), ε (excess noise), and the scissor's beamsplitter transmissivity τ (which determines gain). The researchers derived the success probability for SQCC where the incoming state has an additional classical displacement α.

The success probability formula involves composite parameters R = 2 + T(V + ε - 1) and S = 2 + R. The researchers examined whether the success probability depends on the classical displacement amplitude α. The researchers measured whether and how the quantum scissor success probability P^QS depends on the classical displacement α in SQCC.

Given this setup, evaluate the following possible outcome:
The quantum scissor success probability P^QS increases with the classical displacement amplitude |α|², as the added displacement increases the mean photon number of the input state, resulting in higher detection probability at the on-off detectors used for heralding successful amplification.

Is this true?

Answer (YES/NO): NO